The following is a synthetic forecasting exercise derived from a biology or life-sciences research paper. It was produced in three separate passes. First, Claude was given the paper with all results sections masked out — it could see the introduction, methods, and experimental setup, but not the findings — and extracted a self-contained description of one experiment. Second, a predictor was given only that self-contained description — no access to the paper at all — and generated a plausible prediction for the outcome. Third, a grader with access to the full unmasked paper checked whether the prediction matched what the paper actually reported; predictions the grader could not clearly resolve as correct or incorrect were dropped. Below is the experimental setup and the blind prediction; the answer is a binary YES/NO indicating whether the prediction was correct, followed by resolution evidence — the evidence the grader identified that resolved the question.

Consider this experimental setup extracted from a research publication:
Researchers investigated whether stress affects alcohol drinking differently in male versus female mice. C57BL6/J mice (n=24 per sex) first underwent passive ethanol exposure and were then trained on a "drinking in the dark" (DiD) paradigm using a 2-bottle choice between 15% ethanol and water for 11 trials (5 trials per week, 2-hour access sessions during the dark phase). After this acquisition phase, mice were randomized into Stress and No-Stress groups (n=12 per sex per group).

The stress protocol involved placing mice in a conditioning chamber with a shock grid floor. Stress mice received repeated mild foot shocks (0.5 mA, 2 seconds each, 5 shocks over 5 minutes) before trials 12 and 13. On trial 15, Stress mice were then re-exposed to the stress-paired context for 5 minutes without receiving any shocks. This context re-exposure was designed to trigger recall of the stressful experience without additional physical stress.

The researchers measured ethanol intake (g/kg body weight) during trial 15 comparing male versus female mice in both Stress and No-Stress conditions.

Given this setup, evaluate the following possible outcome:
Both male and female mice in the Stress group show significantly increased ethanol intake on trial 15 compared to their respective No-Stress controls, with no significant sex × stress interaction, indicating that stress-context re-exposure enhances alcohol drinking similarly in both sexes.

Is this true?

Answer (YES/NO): NO